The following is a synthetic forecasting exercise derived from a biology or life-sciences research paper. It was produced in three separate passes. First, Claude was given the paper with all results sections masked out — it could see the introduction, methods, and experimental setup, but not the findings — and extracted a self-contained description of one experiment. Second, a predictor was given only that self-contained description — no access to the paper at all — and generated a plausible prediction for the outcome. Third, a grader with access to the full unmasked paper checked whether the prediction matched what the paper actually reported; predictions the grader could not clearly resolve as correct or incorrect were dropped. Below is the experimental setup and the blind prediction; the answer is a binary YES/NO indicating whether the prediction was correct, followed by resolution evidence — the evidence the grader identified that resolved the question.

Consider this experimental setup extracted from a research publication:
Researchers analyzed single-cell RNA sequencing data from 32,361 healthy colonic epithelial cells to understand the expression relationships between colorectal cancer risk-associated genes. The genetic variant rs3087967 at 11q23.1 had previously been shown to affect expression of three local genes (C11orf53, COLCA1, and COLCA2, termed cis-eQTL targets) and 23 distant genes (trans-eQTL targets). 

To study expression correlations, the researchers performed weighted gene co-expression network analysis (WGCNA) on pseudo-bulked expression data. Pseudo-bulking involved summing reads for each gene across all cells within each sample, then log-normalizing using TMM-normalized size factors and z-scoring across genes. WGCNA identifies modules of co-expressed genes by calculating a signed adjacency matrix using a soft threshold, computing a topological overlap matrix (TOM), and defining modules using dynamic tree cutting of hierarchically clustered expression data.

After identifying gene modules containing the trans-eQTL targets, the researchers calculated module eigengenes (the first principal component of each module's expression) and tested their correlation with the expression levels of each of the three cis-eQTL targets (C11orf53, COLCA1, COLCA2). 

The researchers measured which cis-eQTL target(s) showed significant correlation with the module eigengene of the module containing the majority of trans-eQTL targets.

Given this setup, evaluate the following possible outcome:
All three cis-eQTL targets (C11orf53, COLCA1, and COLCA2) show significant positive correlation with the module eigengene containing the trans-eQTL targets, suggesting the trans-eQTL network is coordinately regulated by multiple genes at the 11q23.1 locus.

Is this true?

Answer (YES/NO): NO